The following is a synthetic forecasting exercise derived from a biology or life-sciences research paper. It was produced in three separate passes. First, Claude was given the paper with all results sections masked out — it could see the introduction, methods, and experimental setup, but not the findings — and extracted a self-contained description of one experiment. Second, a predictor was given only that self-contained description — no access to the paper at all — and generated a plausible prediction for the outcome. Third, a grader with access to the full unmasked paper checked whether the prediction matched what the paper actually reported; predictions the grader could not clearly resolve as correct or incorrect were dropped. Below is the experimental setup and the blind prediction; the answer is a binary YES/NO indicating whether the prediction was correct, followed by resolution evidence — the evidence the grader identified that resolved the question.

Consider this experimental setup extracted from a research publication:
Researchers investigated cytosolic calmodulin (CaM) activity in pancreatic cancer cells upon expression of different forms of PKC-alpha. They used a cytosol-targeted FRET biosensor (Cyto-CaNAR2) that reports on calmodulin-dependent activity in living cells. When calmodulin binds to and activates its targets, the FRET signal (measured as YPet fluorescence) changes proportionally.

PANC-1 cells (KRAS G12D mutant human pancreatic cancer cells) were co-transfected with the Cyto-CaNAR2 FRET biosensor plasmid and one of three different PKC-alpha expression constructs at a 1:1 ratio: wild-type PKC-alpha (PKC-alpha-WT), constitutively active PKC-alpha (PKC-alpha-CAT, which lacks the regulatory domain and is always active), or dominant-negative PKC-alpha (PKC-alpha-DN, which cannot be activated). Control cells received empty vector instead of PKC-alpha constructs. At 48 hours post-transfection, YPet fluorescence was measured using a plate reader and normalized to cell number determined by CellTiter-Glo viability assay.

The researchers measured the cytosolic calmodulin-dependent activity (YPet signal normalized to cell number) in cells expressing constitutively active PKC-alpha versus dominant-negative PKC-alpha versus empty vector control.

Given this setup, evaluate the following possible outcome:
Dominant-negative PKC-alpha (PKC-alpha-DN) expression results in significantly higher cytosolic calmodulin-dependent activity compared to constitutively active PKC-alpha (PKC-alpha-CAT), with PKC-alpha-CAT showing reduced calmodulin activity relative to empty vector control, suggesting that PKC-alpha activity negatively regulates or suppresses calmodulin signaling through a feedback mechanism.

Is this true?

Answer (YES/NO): NO